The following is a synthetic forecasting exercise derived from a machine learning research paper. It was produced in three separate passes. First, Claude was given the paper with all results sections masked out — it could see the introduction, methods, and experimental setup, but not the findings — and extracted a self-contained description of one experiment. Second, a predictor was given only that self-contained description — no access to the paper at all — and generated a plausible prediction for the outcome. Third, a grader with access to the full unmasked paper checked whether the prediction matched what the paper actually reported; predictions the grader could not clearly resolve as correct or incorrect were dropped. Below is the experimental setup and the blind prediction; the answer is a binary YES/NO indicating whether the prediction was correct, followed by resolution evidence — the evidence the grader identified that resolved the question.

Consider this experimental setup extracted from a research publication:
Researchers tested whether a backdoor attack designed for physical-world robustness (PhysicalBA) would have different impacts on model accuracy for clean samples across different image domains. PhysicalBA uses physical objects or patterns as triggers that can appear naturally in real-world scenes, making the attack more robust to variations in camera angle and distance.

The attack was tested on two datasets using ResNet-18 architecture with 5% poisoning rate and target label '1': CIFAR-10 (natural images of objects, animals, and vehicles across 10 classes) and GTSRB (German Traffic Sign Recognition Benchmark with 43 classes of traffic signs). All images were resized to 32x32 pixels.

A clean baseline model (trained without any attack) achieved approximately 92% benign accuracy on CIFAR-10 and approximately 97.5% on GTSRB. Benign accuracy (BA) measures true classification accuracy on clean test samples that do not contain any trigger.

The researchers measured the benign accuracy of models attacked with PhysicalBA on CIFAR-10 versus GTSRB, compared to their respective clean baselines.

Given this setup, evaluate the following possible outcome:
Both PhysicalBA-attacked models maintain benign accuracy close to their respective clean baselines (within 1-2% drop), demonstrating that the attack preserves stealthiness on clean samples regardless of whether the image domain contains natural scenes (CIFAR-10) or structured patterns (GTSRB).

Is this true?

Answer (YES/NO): NO